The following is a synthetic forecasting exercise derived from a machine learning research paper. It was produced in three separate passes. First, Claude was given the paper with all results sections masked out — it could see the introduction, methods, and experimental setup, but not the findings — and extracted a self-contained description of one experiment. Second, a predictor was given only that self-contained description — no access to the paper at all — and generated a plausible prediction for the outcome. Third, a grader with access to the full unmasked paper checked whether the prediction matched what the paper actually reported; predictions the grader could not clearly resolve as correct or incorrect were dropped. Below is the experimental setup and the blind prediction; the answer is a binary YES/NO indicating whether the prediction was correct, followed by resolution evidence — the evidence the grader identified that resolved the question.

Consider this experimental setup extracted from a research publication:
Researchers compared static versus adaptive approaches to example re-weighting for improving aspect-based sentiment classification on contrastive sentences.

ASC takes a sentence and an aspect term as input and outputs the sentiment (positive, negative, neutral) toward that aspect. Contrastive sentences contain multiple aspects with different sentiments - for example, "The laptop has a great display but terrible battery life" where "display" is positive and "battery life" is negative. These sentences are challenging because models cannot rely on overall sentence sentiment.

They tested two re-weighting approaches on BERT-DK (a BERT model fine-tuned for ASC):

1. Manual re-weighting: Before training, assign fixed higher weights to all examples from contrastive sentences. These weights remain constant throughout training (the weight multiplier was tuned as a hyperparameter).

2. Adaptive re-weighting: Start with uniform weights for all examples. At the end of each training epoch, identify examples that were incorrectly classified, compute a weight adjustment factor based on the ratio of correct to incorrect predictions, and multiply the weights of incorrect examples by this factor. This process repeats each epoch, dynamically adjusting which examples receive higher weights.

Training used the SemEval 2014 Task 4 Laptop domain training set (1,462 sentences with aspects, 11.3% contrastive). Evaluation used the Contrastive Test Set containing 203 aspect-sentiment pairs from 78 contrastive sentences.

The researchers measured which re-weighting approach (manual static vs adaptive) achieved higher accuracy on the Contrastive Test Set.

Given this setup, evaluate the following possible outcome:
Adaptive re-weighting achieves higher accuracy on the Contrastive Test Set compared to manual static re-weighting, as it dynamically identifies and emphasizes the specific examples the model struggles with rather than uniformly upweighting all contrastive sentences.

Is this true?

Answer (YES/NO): YES